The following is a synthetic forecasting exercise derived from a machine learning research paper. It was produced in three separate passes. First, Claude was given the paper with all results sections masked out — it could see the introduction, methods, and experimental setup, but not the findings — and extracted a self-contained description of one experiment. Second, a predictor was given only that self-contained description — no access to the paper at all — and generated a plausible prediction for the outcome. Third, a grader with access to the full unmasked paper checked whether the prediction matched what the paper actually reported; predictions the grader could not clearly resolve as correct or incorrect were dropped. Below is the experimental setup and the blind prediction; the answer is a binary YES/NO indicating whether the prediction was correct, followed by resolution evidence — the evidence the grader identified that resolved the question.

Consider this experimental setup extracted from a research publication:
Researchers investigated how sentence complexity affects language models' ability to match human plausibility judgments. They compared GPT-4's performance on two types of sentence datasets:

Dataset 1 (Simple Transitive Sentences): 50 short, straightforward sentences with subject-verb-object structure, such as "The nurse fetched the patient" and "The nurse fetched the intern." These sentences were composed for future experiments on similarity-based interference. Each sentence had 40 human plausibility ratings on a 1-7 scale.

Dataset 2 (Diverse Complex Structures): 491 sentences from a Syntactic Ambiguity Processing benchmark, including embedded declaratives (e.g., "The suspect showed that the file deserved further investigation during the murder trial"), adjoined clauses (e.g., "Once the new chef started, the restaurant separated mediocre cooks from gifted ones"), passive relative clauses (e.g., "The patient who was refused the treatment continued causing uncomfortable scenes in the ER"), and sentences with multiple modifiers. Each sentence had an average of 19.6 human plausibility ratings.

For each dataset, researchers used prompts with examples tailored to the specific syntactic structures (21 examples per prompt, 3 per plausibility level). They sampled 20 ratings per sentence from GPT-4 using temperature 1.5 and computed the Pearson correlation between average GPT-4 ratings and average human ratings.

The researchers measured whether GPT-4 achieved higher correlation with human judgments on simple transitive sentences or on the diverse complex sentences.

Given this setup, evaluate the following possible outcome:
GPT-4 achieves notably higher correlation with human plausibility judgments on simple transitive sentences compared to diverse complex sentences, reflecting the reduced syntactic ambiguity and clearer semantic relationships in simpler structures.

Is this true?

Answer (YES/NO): NO